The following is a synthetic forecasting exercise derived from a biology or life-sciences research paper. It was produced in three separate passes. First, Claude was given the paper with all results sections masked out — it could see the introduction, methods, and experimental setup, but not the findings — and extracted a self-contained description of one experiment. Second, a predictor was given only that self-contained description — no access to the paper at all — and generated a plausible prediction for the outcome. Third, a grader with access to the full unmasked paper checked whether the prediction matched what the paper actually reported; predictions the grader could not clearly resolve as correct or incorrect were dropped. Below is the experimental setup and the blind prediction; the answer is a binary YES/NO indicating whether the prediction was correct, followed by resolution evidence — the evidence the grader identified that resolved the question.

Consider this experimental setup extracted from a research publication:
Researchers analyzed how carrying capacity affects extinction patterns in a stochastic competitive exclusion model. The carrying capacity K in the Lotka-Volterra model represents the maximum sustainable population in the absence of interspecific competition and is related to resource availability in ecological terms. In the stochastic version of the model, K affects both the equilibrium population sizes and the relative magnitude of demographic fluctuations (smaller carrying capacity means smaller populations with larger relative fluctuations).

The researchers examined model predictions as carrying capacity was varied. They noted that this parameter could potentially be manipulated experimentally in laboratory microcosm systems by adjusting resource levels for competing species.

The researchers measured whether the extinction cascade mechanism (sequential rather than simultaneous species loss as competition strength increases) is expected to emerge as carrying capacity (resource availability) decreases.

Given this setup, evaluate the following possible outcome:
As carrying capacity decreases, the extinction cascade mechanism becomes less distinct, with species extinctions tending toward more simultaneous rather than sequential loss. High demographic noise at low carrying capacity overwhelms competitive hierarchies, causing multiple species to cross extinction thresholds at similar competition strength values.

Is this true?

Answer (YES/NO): NO